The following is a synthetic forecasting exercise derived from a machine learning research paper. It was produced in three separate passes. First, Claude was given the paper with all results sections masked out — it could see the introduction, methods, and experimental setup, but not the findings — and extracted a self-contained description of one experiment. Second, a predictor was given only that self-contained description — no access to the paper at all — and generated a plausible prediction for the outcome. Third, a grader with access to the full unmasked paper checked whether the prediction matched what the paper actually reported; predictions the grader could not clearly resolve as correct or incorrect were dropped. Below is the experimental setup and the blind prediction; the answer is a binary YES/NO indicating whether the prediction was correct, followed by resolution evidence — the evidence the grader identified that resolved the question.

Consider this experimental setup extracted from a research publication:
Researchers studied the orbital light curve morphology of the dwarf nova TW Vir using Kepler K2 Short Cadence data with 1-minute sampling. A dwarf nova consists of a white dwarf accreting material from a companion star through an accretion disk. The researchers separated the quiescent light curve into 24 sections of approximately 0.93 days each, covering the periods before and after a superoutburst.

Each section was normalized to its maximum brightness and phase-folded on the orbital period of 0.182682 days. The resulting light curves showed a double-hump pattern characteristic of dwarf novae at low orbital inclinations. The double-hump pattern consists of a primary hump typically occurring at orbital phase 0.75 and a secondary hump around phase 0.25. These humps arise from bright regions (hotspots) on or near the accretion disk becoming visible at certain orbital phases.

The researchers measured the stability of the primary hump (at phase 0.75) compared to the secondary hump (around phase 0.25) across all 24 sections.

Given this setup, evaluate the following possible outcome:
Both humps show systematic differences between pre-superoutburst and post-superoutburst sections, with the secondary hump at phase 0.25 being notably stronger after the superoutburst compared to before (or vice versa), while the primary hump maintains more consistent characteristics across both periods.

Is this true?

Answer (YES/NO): NO